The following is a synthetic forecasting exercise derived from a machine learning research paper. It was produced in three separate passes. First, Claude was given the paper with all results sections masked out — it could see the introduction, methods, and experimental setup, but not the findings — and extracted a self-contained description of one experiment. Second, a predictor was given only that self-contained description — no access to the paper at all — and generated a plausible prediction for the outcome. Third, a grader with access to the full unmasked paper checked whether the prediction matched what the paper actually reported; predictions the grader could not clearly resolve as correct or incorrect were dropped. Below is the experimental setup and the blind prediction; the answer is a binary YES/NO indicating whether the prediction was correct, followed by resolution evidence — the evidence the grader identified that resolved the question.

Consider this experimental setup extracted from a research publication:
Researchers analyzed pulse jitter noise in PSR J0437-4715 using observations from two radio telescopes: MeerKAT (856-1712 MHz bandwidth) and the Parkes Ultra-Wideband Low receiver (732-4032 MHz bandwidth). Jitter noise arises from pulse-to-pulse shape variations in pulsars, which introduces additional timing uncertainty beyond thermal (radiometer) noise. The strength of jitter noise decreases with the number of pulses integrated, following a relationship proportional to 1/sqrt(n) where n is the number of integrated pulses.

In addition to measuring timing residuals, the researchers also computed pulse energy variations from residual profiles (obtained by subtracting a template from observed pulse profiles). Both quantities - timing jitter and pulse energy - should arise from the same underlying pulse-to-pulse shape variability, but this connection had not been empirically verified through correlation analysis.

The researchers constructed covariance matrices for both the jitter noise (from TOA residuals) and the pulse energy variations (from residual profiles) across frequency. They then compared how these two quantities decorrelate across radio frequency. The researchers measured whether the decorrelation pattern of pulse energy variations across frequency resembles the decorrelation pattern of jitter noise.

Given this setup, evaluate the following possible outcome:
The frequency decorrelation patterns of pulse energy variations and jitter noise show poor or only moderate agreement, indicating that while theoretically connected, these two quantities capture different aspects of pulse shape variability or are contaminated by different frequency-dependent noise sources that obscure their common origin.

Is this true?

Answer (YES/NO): NO